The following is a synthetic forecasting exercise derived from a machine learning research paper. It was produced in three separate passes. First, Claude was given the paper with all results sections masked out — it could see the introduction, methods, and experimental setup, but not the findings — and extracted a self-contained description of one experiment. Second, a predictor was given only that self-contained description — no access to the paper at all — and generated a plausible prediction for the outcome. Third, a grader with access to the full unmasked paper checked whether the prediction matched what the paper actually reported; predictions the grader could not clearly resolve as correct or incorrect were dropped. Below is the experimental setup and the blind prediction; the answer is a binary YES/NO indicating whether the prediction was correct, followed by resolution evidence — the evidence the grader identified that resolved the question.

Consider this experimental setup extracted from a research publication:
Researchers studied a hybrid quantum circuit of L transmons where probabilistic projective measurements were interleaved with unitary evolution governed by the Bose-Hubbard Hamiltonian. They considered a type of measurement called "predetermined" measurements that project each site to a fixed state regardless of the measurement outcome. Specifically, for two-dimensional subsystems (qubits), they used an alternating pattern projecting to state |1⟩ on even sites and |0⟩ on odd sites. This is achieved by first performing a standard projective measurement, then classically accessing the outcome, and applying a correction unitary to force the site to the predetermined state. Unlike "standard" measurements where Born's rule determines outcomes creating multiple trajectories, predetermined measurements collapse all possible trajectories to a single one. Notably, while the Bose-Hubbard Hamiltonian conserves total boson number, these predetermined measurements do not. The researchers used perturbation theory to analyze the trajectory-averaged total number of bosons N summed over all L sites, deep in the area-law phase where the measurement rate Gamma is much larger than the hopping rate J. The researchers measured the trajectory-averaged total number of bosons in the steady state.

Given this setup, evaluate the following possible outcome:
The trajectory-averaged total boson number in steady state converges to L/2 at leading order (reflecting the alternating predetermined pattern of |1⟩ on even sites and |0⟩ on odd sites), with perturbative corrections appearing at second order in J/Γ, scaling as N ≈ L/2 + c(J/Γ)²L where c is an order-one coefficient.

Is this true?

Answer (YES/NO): NO